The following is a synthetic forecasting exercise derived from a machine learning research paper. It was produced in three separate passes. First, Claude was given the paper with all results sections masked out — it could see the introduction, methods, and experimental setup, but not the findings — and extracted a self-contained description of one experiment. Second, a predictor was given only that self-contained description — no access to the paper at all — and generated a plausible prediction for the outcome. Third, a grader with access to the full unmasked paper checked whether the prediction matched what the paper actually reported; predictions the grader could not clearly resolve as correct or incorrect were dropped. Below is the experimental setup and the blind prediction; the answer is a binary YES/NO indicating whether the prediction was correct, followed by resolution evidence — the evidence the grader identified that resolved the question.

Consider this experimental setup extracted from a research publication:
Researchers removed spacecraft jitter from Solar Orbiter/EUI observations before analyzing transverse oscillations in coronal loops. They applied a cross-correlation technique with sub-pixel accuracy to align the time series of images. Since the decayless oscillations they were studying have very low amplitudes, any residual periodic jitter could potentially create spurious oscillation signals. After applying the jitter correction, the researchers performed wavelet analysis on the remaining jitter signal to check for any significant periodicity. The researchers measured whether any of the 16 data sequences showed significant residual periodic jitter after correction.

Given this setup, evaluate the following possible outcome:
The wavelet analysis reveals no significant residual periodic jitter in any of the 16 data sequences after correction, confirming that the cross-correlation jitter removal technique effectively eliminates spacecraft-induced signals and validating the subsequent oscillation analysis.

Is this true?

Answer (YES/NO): YES